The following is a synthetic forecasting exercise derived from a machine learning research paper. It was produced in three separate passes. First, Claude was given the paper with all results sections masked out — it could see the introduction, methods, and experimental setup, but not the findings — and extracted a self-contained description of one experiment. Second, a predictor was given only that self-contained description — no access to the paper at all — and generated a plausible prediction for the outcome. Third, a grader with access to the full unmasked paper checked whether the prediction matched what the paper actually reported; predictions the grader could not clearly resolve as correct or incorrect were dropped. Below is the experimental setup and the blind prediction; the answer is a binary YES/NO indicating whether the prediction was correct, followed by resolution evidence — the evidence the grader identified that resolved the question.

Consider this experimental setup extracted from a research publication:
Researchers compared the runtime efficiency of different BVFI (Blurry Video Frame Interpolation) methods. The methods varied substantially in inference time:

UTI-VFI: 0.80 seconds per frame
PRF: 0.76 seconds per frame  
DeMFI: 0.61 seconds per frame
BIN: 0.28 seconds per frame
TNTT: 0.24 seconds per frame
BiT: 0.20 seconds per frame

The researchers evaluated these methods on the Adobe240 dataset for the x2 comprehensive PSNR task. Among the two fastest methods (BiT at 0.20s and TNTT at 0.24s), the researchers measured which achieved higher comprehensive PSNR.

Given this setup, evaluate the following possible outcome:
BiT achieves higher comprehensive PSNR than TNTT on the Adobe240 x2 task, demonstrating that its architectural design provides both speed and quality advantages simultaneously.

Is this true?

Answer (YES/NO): YES